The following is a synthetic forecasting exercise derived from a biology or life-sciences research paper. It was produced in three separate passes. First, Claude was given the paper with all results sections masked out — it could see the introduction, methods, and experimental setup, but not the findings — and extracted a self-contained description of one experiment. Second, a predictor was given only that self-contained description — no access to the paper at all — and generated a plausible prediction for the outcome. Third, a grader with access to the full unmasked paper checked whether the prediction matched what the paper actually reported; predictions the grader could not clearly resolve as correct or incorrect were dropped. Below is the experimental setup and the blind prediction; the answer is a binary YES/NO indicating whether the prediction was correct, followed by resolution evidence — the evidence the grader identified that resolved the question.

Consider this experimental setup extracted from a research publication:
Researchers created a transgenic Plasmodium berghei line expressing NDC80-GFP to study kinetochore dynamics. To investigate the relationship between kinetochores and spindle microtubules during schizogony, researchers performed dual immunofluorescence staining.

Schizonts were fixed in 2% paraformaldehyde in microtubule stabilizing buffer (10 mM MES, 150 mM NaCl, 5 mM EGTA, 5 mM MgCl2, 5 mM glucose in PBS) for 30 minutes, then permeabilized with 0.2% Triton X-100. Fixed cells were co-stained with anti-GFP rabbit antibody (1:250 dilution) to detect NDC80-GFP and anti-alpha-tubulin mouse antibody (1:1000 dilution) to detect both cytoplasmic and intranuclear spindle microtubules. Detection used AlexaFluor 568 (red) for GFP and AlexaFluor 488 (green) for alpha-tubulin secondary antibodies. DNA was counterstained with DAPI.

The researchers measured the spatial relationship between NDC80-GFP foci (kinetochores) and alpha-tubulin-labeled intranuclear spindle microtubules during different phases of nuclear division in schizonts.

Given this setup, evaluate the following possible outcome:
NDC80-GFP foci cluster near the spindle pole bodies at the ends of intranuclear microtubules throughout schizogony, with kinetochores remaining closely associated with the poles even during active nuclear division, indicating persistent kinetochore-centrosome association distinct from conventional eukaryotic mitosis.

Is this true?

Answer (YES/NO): NO